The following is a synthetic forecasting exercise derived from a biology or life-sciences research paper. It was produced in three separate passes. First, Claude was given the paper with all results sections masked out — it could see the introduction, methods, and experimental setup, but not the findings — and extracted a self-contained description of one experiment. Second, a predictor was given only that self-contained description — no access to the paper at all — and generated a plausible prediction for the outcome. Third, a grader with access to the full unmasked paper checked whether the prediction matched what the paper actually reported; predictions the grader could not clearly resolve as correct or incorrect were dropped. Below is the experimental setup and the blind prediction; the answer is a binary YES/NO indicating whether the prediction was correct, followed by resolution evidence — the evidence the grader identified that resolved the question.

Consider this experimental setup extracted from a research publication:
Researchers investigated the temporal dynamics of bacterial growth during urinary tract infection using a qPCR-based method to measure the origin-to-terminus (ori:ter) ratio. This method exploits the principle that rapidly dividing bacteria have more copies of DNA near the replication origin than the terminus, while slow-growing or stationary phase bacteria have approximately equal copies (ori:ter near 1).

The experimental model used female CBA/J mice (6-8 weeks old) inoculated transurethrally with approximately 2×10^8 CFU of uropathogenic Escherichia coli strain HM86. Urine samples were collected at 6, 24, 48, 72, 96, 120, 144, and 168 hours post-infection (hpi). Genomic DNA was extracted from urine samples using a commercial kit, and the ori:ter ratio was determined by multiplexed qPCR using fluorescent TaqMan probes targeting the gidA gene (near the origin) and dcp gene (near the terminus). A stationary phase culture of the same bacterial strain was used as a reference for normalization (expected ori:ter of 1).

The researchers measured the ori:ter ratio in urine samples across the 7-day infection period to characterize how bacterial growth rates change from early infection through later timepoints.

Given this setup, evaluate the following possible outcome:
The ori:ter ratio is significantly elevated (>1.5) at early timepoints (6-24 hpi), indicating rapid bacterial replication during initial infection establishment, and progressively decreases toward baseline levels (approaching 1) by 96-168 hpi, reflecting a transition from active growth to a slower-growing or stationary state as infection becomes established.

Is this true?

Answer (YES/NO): NO